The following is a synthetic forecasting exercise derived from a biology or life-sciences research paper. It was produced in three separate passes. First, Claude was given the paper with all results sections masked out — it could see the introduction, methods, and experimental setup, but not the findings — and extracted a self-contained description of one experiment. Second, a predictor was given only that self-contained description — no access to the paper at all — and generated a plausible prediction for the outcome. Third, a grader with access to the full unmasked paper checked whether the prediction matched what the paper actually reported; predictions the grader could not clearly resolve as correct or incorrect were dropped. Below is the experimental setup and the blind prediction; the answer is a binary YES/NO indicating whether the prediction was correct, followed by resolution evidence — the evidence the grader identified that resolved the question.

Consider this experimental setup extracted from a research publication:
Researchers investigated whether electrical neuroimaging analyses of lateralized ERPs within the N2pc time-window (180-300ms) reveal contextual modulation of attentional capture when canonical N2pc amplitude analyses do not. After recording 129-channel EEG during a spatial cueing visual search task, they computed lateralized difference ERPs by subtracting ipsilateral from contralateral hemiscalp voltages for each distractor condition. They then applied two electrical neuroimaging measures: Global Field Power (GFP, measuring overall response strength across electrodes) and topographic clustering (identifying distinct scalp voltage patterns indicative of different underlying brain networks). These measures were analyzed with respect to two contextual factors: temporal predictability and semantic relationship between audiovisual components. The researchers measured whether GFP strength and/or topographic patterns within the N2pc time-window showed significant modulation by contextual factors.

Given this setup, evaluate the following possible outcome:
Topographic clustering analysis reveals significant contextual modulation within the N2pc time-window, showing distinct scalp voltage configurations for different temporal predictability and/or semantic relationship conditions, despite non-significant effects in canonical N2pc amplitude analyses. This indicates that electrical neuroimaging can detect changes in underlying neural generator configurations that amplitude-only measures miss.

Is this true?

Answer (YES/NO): NO